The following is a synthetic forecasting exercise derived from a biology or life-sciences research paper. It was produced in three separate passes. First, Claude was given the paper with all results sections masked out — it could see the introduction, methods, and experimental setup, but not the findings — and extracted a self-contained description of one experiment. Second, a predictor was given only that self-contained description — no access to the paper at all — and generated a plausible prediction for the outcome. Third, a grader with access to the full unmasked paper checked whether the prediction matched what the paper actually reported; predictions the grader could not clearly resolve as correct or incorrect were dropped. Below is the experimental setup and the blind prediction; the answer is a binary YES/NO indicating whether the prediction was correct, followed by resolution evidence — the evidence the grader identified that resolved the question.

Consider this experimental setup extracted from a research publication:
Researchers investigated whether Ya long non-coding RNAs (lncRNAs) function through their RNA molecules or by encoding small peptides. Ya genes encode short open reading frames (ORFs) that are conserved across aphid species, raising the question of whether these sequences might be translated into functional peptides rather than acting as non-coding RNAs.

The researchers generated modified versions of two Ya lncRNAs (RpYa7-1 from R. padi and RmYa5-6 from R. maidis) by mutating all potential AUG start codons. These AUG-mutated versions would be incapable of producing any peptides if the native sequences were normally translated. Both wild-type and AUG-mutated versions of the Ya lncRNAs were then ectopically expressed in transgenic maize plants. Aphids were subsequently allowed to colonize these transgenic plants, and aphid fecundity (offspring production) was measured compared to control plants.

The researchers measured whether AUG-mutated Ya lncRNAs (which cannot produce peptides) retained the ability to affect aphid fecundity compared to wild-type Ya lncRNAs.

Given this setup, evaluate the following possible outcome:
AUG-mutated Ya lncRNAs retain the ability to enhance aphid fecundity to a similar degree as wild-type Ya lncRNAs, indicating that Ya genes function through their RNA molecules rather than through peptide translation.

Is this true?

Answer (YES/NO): YES